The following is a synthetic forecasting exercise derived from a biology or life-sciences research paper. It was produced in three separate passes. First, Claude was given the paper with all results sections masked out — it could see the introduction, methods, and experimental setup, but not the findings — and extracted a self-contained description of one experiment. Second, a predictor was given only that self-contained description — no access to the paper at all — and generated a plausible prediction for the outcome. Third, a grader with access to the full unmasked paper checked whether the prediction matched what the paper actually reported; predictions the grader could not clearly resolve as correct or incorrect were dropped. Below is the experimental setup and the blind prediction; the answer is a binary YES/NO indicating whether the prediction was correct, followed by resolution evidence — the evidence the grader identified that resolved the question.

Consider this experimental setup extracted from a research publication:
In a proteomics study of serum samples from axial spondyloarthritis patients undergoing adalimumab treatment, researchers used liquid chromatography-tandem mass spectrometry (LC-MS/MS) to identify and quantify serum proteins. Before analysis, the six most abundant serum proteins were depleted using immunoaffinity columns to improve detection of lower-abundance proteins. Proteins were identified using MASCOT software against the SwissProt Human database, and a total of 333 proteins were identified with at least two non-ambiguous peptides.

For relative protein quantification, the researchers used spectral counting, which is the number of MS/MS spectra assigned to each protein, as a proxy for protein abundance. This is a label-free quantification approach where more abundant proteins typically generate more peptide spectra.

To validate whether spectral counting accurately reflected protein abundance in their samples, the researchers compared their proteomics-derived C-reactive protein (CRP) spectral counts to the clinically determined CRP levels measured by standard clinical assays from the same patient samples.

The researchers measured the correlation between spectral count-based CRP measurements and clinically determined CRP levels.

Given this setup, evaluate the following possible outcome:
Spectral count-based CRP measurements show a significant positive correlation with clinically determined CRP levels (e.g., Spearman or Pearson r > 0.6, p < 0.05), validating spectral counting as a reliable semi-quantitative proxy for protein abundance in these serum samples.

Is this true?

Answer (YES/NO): YES